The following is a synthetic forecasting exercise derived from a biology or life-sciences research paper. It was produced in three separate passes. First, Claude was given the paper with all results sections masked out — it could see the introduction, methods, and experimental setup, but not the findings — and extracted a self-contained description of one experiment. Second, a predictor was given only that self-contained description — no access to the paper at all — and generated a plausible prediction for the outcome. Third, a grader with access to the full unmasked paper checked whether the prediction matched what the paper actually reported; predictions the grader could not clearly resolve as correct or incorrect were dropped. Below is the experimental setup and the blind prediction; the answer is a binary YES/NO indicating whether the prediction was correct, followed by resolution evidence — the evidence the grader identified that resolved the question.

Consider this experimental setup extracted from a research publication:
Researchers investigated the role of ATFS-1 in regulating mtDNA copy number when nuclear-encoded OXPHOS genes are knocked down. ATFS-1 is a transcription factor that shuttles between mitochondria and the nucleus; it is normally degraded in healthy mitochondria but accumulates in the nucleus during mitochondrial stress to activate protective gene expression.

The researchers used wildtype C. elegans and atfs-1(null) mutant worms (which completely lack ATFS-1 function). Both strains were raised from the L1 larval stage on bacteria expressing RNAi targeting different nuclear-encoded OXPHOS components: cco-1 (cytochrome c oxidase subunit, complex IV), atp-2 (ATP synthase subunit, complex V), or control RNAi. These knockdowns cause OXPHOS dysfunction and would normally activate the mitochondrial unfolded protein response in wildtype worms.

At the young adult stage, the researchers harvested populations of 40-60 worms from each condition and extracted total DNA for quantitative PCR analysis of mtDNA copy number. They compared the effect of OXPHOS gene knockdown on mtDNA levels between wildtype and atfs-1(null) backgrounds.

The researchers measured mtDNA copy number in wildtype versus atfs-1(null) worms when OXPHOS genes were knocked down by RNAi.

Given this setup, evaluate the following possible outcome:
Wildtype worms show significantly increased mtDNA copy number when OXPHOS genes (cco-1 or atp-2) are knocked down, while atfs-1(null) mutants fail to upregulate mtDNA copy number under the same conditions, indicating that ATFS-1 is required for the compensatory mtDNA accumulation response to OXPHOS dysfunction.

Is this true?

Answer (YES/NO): YES